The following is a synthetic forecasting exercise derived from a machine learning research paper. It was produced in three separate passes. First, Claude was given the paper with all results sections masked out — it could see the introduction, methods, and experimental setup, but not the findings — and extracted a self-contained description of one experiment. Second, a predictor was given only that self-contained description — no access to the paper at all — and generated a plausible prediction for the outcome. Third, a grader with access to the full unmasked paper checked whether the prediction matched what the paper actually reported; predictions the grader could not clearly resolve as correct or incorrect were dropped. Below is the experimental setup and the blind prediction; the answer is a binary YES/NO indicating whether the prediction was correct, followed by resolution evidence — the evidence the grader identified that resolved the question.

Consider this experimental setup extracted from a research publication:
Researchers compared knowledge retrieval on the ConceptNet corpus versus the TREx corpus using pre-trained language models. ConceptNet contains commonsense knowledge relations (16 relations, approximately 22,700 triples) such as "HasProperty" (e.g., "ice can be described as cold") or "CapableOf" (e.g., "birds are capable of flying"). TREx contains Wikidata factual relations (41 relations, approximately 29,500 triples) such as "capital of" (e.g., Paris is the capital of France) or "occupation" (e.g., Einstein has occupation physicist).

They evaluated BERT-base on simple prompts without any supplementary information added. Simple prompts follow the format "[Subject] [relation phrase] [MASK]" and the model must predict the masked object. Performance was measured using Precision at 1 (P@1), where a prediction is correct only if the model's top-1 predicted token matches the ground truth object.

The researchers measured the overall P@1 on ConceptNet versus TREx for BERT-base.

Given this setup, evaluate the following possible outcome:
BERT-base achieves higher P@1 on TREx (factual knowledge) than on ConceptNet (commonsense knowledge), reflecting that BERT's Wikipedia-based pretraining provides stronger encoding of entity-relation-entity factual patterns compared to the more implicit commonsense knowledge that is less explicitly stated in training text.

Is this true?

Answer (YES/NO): YES